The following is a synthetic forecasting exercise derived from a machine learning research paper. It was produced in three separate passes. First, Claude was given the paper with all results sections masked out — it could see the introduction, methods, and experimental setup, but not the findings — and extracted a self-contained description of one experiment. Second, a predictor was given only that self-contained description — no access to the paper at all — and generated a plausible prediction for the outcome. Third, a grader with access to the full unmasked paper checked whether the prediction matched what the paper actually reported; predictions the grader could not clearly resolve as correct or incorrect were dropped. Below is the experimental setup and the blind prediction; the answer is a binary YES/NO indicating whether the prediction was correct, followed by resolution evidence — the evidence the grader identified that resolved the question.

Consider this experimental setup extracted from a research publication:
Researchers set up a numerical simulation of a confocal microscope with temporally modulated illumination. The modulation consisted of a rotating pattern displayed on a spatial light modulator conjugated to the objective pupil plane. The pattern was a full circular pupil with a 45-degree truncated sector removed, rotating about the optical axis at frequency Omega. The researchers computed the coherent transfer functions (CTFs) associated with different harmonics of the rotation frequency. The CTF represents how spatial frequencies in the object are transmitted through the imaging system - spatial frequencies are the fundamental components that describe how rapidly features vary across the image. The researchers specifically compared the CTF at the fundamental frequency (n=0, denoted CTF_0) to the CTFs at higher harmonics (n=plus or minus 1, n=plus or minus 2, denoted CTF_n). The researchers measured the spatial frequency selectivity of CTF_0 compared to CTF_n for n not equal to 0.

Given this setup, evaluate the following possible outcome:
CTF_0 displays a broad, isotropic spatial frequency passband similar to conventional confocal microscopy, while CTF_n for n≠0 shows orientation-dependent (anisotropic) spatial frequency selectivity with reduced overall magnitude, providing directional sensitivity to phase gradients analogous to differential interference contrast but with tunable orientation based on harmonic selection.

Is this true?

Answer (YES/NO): NO